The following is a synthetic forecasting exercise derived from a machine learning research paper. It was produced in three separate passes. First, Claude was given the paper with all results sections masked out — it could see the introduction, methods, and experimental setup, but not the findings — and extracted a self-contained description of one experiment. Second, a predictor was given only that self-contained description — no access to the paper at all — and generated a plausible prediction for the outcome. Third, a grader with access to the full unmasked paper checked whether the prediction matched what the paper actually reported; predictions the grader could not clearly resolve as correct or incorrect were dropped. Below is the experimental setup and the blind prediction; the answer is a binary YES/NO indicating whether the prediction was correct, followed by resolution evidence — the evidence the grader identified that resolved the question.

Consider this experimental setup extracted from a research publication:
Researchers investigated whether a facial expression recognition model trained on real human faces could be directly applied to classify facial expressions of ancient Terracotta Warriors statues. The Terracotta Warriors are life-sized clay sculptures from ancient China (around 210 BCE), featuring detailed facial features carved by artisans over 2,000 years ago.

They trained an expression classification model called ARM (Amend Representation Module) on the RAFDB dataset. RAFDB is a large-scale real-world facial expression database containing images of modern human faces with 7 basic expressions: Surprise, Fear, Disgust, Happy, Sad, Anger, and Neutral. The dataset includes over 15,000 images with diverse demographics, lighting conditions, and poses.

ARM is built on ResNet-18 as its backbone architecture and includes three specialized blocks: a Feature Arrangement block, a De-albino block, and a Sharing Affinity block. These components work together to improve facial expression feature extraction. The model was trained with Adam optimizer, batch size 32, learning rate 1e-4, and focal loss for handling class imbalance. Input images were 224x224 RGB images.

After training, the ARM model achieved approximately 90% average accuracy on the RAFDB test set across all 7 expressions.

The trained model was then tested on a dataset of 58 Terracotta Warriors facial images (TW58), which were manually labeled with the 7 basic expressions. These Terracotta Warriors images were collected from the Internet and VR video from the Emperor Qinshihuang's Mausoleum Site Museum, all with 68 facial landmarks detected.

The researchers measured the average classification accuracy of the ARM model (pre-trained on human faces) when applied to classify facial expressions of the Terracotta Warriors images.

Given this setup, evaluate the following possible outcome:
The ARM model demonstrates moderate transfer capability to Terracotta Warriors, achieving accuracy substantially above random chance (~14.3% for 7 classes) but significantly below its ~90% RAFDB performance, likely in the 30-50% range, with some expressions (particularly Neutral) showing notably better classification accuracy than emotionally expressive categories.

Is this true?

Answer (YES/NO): NO